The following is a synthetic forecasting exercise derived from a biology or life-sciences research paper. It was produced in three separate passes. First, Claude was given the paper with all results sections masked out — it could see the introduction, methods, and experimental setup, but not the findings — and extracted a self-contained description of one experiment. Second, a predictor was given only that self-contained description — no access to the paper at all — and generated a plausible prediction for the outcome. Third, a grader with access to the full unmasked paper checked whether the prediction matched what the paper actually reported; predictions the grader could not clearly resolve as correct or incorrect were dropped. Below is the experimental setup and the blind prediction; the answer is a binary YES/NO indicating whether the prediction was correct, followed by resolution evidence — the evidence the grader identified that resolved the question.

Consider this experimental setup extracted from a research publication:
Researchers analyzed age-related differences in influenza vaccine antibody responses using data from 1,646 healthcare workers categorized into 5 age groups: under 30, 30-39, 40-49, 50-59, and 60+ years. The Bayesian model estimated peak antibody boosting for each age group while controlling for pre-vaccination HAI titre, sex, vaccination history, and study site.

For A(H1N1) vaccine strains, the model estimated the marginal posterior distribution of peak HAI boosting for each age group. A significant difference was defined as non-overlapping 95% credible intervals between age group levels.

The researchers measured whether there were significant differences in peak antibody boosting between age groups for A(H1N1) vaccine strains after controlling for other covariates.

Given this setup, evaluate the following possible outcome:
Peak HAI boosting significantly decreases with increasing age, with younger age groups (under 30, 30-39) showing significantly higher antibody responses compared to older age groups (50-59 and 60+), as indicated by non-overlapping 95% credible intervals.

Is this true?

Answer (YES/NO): NO